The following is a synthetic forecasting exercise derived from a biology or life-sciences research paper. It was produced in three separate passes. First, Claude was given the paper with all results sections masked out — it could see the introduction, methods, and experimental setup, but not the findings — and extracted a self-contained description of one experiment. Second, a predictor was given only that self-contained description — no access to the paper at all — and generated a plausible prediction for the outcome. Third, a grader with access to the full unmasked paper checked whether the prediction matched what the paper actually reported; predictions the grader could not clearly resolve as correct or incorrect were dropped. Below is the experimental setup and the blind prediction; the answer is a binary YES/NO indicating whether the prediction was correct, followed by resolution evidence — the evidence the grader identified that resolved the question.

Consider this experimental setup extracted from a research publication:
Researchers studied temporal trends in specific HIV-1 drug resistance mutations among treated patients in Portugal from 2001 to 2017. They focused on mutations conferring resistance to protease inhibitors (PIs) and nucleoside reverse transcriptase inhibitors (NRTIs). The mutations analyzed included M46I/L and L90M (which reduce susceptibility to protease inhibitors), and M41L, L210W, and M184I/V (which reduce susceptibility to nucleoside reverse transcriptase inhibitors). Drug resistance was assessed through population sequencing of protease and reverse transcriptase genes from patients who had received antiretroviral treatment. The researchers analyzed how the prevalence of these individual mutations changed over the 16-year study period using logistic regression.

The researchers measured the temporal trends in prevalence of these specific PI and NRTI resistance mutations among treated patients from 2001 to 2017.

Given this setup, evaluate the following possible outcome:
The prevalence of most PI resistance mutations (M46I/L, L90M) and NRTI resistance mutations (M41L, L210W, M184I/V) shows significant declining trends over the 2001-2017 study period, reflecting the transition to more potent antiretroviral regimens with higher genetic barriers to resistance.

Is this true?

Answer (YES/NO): YES